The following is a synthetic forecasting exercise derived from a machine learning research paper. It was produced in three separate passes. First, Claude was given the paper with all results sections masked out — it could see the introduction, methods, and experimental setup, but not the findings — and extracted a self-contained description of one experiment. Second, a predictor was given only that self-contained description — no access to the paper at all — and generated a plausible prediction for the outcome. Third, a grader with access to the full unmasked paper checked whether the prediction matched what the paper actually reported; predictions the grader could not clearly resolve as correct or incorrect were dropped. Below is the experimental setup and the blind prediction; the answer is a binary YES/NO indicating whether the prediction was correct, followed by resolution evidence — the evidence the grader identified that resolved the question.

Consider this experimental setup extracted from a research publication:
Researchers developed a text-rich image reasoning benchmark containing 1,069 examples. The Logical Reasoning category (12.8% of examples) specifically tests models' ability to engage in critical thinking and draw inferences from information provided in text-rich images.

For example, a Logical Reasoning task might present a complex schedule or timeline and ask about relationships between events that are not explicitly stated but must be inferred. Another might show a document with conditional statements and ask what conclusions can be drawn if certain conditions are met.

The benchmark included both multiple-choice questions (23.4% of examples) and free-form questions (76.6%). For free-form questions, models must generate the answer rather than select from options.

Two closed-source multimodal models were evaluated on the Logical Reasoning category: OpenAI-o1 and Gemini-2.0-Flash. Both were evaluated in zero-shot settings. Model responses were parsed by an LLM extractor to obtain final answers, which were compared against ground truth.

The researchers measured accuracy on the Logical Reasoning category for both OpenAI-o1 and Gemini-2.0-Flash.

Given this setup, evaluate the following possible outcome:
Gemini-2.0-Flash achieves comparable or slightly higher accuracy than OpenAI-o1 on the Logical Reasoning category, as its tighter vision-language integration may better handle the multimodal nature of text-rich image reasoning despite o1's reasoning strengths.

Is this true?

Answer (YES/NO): NO